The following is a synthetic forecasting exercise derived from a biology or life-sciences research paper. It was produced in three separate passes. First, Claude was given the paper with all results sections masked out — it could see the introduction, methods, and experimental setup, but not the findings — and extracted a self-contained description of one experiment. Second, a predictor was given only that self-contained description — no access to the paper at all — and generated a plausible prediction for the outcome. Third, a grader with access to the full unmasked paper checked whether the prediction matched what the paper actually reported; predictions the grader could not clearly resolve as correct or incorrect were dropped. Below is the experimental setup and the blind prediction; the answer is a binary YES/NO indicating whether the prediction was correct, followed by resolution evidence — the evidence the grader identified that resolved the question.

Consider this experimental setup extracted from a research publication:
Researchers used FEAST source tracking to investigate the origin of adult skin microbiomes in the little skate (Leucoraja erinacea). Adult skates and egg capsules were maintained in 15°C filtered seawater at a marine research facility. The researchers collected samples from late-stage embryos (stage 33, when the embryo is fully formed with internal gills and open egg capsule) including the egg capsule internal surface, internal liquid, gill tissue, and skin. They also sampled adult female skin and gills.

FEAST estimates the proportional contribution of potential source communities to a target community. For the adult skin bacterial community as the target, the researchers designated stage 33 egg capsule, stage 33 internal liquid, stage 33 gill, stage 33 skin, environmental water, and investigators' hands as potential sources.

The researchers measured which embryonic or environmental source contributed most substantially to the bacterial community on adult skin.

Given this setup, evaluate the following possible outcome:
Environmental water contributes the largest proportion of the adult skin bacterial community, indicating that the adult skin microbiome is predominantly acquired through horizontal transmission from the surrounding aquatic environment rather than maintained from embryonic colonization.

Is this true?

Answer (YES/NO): NO